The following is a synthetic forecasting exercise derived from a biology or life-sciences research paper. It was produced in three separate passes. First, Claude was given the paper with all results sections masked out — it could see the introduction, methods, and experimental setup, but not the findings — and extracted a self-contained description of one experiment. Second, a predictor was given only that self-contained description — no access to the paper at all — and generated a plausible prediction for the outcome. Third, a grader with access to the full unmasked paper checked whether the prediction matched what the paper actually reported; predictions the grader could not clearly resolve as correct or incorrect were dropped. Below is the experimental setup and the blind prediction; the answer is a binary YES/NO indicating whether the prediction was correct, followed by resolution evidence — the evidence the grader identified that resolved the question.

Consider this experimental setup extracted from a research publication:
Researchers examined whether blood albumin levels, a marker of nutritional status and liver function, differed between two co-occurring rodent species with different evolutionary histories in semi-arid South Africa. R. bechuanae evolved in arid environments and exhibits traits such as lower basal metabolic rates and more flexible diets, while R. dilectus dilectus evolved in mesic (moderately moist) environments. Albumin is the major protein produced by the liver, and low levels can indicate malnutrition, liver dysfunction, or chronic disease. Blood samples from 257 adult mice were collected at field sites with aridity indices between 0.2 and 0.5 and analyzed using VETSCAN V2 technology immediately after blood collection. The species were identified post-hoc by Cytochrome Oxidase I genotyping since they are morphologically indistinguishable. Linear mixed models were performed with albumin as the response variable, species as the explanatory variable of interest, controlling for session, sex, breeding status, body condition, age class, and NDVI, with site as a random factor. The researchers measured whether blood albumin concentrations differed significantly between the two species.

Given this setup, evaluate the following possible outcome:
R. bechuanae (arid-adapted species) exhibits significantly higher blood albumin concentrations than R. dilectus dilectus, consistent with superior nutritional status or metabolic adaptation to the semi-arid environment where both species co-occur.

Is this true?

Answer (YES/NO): NO